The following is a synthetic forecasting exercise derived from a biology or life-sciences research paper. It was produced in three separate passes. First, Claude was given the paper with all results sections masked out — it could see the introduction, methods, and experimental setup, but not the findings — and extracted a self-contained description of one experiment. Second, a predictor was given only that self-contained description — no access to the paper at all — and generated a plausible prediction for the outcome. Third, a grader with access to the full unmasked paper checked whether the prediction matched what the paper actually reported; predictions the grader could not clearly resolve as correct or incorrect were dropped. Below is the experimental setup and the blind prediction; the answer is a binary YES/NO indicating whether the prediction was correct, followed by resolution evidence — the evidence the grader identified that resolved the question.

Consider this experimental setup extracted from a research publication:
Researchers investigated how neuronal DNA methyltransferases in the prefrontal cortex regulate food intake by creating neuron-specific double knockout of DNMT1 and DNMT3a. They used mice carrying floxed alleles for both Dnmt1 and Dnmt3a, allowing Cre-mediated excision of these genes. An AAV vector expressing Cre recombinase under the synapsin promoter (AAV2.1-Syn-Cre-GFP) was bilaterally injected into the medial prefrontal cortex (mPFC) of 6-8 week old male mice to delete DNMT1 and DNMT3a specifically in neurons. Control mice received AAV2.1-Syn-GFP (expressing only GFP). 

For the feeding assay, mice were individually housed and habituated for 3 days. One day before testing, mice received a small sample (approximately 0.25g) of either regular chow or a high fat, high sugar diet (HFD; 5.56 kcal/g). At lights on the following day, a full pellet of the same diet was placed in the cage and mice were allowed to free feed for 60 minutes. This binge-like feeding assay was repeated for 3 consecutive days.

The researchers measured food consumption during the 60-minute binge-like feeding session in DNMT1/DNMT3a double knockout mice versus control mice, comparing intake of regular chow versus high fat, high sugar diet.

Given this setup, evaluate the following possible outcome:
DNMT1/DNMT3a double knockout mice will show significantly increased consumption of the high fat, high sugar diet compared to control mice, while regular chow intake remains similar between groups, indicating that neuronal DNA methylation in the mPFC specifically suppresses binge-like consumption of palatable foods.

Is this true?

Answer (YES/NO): NO